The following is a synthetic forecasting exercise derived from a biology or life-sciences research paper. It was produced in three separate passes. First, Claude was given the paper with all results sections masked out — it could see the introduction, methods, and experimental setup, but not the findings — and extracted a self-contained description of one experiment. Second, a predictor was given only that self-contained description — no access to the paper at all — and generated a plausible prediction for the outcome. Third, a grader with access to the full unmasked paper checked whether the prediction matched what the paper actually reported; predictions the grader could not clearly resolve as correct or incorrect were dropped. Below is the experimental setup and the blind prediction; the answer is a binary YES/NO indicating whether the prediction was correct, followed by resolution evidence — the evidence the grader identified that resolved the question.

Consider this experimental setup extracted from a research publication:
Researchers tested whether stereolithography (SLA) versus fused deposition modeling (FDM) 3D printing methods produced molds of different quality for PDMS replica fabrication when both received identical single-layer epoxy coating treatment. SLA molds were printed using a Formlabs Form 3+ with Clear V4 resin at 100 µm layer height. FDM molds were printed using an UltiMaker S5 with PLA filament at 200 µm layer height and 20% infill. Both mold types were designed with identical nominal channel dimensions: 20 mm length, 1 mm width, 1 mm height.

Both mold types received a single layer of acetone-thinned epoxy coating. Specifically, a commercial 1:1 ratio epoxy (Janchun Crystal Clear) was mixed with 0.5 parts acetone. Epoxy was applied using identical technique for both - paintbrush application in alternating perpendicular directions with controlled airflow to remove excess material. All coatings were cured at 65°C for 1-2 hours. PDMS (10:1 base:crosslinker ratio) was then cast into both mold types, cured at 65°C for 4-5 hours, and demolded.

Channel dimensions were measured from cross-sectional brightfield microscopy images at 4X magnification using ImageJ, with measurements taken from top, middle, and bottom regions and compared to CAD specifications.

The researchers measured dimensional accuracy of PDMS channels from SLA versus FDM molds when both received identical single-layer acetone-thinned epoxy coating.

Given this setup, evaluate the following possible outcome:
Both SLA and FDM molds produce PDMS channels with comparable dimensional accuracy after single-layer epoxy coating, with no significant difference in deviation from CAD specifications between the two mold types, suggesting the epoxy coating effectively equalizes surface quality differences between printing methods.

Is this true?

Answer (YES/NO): NO